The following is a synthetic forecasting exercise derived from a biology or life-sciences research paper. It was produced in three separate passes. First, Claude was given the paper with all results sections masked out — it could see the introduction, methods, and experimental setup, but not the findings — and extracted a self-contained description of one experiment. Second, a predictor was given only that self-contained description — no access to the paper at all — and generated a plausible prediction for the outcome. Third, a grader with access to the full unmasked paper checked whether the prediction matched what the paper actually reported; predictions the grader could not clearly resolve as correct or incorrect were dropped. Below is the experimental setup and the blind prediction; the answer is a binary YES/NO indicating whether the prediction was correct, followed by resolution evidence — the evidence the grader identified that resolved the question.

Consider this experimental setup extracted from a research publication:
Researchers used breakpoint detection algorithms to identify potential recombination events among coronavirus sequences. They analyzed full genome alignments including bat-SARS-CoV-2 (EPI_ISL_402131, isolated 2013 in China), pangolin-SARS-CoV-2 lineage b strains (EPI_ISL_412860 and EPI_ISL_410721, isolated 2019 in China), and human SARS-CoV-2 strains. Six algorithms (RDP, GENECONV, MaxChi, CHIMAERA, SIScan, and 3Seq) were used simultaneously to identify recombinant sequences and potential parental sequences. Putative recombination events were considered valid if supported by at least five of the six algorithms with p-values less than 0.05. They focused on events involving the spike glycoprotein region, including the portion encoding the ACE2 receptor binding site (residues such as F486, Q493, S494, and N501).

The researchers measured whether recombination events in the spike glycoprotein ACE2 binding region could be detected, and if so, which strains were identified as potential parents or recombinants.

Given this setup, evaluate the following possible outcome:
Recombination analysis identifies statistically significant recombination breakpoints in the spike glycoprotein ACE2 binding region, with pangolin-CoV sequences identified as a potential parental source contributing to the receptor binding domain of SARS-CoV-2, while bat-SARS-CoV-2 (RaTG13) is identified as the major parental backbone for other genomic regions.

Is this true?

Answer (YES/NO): NO